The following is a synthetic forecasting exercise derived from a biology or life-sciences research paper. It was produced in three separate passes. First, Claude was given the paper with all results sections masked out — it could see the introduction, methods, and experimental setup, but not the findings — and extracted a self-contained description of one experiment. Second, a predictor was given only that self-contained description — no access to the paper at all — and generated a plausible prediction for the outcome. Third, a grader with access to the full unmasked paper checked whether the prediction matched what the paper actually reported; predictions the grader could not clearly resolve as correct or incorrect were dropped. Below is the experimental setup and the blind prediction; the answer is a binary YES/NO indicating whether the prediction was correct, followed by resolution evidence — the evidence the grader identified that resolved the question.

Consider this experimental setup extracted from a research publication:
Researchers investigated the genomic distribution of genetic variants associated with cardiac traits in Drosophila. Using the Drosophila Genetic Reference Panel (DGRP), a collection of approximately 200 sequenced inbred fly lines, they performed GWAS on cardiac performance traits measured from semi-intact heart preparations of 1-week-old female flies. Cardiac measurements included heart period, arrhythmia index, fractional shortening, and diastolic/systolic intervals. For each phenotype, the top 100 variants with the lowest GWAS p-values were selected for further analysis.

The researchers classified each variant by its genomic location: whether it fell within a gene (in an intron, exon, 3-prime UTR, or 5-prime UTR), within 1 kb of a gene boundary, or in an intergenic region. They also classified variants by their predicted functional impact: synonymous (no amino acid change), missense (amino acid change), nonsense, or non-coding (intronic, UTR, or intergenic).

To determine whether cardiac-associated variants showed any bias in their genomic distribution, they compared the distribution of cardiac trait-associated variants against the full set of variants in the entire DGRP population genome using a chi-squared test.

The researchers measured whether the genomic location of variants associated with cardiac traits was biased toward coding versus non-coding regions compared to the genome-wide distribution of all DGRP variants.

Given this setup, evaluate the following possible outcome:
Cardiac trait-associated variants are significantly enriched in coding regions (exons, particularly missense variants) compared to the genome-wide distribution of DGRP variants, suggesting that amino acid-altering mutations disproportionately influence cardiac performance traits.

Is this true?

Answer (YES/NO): NO